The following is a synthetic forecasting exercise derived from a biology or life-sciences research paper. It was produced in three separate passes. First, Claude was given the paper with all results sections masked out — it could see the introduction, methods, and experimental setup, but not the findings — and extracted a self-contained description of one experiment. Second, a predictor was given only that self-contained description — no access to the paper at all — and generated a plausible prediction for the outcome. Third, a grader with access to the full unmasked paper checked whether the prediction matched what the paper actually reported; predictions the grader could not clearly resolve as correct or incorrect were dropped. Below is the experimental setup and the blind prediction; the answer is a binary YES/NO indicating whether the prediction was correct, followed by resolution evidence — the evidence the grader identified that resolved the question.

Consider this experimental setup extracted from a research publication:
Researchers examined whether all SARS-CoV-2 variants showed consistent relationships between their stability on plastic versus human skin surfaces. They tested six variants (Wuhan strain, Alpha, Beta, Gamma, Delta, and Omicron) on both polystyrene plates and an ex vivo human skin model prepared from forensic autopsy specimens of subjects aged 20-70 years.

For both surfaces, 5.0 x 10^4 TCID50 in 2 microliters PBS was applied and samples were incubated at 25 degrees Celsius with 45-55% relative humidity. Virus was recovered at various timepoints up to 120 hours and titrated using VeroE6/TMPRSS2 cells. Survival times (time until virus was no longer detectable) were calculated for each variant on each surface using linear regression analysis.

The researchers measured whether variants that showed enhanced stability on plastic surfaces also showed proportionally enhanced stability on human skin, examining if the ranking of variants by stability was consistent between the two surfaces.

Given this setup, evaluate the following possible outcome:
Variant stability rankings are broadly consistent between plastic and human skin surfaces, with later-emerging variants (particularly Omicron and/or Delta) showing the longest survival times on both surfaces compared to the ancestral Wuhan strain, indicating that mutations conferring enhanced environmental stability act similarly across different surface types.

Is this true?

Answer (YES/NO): YES